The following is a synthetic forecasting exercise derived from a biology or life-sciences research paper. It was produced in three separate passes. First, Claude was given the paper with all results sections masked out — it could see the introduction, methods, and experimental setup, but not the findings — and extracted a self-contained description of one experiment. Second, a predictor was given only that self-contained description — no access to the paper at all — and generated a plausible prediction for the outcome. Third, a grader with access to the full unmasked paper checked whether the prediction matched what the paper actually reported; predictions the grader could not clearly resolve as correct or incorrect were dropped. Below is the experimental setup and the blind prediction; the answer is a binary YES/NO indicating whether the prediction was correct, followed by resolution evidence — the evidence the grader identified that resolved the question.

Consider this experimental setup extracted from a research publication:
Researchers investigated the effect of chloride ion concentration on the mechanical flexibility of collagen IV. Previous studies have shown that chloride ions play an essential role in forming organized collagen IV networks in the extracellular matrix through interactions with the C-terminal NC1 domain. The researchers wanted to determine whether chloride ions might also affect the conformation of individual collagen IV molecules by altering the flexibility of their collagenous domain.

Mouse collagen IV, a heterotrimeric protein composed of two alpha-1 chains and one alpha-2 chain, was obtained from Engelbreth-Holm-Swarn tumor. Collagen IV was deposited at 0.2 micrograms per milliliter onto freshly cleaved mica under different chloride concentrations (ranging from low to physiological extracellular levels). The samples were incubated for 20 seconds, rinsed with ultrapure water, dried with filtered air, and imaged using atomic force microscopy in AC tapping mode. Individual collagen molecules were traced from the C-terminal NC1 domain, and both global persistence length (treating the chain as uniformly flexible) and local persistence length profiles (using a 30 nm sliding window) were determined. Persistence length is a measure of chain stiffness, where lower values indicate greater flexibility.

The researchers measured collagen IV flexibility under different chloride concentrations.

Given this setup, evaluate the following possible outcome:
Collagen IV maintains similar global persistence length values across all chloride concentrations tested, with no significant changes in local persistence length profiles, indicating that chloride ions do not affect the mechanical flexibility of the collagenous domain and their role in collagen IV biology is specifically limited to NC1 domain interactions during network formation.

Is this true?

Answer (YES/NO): YES